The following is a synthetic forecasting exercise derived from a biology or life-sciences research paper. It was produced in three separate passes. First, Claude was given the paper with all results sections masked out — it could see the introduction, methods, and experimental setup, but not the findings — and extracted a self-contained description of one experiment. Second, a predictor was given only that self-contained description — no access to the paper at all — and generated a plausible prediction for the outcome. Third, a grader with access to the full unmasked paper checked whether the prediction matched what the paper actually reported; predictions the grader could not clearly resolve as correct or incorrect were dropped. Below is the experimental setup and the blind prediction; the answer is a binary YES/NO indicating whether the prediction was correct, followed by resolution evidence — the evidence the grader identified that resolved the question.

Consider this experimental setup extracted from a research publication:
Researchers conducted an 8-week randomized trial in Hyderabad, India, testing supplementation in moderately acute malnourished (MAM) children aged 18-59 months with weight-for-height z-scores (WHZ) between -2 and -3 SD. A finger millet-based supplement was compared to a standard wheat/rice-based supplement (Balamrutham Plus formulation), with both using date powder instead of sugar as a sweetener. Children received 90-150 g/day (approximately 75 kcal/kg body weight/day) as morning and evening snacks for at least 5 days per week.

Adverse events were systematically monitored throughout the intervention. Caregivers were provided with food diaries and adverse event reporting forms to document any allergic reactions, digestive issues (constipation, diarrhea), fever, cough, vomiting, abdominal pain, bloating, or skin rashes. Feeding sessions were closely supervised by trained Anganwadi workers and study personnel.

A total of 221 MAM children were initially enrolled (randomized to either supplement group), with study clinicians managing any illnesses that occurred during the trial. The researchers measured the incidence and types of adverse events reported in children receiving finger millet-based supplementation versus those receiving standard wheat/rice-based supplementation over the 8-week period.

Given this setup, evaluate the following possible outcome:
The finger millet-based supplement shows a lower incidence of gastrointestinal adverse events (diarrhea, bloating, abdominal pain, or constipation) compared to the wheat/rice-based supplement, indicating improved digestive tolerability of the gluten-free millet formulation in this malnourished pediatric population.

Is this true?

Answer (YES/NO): YES